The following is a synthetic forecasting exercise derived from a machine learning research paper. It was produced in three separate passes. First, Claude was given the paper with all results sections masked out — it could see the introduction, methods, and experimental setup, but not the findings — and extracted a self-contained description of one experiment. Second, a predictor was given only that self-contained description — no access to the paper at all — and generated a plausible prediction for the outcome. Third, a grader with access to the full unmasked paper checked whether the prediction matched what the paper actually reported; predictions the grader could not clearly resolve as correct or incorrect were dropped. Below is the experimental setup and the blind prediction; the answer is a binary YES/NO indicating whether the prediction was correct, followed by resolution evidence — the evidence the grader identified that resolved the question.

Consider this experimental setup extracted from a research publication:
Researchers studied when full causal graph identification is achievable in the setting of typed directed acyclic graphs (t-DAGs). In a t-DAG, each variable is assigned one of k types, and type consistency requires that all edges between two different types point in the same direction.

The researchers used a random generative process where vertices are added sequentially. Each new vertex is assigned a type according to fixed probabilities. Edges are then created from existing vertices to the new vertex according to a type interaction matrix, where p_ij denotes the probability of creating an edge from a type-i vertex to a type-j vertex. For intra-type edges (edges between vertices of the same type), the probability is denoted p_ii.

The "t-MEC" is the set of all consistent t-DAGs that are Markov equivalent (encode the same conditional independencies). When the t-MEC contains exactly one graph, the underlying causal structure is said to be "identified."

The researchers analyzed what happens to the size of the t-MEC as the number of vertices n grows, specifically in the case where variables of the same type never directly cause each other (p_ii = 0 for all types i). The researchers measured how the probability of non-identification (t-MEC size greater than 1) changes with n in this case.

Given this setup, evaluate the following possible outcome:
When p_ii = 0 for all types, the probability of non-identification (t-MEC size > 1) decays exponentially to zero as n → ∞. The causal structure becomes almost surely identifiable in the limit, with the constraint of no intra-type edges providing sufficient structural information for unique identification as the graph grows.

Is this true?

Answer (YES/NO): YES